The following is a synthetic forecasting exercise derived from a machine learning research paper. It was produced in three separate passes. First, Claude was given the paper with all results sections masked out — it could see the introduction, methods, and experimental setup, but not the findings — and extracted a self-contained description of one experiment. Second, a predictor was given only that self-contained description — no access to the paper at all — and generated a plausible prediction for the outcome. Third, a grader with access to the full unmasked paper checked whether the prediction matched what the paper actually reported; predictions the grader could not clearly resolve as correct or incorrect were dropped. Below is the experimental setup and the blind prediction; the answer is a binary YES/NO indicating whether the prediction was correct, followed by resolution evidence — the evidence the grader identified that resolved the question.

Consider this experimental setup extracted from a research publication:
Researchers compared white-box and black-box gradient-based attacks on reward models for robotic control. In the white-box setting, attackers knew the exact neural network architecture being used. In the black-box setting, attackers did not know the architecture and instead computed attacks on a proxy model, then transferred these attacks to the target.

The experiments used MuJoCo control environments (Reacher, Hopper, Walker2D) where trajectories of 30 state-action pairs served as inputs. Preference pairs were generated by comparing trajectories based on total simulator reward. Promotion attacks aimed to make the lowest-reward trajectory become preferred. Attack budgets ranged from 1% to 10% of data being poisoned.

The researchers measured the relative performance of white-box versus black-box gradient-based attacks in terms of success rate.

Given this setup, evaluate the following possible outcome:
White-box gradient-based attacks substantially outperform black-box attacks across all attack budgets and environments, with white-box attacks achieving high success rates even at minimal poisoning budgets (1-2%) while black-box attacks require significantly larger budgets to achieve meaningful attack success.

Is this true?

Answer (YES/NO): NO